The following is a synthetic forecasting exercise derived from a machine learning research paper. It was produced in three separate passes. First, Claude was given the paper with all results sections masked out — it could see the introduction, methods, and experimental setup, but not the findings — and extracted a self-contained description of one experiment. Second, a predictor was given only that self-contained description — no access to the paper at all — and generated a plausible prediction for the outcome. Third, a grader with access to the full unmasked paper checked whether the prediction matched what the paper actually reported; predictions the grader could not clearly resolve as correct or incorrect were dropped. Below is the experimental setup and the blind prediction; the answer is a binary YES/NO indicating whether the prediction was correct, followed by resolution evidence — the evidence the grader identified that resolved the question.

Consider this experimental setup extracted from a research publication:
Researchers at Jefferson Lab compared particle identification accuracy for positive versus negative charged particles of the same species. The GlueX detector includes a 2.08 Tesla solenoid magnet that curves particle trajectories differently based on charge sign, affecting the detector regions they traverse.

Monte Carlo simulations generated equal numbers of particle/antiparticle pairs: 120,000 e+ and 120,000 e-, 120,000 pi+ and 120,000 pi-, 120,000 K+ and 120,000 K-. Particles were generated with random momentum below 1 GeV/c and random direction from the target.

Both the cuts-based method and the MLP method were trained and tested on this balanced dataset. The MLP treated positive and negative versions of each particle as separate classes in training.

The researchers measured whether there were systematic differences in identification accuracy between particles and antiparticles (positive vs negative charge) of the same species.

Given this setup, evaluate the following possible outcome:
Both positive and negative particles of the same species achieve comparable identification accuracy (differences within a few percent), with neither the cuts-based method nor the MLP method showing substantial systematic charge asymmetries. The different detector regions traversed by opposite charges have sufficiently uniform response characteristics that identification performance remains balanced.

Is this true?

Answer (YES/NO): NO